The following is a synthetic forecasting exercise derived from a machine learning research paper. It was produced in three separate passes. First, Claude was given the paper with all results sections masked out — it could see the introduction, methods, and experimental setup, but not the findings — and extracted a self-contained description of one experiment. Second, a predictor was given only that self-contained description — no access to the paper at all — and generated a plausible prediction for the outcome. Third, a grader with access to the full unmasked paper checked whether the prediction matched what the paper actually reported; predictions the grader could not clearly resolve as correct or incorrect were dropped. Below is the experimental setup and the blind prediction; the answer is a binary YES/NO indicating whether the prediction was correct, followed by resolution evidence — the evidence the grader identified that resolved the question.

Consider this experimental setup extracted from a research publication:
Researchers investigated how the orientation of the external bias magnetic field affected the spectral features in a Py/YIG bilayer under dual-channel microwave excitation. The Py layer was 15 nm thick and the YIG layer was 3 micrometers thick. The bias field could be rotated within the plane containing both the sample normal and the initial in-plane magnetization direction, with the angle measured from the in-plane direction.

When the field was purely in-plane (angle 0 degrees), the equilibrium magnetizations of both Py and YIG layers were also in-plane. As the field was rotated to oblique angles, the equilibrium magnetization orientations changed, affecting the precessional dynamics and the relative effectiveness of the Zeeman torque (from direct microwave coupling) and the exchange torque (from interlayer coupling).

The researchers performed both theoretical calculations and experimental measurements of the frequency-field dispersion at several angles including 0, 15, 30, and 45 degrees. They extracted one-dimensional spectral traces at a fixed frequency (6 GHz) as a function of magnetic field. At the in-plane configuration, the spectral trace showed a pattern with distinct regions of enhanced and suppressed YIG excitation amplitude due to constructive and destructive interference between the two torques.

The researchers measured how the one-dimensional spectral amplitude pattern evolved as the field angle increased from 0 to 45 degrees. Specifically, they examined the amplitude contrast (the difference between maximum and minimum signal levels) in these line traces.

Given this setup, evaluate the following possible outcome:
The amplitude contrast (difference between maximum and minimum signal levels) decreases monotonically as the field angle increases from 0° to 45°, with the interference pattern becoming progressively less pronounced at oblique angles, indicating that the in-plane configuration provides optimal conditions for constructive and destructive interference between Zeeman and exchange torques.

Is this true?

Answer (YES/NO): NO